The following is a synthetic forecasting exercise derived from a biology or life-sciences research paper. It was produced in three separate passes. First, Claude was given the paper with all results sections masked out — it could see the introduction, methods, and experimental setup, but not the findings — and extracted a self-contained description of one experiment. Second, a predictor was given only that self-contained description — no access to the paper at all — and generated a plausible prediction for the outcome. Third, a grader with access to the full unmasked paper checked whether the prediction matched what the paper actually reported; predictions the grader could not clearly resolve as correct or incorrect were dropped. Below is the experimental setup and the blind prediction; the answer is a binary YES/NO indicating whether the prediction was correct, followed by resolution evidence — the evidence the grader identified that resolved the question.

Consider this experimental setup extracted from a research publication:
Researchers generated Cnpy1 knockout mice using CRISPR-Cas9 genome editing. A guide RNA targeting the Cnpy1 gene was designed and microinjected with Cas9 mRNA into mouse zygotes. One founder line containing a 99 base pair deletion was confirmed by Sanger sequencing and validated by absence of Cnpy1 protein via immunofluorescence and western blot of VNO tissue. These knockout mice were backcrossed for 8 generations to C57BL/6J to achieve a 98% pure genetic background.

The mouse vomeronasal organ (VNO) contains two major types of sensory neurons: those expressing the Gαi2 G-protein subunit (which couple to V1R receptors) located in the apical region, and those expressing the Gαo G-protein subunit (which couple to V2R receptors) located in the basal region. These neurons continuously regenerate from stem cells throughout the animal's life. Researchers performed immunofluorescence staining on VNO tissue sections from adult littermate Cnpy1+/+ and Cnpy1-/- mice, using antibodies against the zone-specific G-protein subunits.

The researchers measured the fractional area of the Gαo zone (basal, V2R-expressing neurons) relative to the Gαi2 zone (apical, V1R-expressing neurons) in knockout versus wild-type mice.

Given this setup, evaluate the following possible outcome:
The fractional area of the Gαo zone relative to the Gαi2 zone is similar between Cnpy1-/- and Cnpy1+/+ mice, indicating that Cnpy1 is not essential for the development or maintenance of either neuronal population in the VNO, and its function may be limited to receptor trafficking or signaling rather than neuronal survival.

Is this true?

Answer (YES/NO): NO